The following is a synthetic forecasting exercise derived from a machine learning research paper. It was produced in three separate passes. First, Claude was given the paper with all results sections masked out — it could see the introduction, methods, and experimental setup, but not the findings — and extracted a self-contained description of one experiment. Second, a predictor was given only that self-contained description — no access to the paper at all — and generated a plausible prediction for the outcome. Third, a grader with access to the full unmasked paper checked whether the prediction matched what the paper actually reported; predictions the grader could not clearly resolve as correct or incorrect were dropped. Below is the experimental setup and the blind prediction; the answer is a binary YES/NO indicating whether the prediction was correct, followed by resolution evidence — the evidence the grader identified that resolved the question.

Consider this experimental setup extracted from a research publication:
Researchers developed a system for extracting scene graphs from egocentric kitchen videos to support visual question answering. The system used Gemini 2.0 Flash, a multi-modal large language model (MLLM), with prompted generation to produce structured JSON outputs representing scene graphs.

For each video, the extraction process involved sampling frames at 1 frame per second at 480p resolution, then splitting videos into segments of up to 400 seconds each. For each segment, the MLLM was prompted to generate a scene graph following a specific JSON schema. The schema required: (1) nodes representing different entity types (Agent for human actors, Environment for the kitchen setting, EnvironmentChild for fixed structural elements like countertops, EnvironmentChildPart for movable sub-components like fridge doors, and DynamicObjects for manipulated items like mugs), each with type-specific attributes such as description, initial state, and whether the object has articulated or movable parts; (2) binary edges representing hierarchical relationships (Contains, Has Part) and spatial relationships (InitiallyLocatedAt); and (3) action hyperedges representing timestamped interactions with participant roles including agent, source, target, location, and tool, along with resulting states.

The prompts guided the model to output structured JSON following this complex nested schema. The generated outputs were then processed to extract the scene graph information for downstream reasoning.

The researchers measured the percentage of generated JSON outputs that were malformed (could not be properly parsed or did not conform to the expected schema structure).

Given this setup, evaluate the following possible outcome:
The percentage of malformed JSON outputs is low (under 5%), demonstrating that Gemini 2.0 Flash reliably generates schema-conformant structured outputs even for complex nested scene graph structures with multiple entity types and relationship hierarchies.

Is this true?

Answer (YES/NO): NO